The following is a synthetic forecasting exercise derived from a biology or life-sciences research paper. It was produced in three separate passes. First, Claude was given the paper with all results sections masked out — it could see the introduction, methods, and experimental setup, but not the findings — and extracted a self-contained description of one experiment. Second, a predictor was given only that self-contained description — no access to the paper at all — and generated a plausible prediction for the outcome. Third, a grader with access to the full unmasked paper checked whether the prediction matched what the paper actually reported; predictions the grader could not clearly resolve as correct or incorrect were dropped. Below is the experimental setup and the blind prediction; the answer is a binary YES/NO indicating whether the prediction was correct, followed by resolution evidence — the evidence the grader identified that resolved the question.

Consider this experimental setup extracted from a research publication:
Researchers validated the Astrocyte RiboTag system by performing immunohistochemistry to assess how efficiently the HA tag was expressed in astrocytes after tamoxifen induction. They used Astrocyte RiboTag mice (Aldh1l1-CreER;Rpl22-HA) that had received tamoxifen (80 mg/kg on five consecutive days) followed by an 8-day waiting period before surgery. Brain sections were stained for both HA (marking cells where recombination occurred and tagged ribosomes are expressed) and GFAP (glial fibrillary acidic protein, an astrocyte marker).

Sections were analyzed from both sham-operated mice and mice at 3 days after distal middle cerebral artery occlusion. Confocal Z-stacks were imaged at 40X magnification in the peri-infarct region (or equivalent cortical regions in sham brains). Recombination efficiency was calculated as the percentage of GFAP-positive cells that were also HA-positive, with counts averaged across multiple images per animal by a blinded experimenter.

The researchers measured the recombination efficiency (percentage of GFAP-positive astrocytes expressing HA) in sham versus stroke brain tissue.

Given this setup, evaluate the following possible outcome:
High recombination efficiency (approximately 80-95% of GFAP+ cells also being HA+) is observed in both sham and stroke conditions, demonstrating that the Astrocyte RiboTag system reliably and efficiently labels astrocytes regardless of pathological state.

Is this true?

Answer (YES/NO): NO